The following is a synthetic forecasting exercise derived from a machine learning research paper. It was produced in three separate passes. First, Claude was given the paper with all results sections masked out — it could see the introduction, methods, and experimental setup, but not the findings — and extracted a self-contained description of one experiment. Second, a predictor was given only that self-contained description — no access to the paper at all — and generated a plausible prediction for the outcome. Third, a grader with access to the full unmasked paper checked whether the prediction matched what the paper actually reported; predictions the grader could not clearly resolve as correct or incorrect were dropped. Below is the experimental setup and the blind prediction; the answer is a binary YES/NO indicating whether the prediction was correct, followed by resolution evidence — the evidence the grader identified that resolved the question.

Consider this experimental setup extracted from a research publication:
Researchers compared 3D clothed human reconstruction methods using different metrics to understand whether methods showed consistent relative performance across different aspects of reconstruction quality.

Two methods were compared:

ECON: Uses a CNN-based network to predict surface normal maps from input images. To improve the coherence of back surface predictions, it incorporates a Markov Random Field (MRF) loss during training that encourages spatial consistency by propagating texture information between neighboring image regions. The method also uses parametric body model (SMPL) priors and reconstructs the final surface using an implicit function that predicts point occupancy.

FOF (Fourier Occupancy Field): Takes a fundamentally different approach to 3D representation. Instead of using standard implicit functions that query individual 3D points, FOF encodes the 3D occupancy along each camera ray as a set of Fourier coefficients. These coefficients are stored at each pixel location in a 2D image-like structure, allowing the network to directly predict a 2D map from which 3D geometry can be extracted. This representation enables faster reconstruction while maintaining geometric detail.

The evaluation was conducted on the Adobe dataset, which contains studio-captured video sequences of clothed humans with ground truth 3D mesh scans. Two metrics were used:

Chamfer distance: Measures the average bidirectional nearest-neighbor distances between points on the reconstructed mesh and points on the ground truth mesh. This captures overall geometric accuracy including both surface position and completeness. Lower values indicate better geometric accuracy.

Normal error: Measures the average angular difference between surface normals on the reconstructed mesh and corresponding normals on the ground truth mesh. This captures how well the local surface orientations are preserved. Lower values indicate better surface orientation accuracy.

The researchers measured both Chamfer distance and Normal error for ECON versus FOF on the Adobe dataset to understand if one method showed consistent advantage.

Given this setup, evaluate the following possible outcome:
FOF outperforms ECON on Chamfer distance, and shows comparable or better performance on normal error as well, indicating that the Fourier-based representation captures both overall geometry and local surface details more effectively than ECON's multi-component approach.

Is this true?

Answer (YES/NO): YES